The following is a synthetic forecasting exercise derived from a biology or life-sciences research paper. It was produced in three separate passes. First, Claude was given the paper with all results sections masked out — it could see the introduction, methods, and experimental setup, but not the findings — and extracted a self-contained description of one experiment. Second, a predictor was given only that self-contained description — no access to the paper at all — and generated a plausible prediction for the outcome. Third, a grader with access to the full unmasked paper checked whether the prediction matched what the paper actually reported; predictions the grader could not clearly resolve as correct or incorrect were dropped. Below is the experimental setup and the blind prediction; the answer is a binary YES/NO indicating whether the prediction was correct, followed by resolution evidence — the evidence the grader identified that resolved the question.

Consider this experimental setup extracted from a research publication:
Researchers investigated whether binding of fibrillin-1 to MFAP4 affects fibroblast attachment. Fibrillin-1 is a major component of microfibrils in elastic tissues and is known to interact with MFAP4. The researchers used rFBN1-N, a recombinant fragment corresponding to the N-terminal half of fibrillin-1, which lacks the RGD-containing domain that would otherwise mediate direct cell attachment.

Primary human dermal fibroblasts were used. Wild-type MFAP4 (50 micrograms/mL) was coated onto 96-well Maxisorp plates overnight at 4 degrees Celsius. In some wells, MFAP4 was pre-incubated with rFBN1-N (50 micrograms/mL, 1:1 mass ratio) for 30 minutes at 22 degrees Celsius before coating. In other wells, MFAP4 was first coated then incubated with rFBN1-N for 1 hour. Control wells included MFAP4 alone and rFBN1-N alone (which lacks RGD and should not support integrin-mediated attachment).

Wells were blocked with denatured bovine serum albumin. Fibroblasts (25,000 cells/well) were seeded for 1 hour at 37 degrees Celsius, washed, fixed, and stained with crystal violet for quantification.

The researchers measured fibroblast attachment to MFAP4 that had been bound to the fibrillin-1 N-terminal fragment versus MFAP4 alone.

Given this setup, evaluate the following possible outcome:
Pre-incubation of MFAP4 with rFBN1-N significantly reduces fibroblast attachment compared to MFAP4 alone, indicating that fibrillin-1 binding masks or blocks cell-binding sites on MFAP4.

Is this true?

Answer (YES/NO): YES